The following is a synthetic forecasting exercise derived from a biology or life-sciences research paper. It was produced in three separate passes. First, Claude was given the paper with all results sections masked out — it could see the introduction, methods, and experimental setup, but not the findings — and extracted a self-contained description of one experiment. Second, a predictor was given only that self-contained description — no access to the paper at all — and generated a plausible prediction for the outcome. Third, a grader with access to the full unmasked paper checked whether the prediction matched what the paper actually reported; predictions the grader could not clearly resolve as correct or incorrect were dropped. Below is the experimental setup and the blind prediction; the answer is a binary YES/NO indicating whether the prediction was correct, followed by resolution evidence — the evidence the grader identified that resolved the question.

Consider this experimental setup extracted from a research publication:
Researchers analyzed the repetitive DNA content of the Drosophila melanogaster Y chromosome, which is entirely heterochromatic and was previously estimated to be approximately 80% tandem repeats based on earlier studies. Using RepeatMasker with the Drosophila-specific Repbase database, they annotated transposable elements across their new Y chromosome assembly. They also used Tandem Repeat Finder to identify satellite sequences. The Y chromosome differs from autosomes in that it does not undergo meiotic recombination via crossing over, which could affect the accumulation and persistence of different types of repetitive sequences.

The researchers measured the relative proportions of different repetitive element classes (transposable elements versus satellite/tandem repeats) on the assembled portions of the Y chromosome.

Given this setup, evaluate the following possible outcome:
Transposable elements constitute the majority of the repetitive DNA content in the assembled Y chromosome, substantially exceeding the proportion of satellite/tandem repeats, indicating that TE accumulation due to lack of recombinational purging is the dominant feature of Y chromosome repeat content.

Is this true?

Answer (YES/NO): YES